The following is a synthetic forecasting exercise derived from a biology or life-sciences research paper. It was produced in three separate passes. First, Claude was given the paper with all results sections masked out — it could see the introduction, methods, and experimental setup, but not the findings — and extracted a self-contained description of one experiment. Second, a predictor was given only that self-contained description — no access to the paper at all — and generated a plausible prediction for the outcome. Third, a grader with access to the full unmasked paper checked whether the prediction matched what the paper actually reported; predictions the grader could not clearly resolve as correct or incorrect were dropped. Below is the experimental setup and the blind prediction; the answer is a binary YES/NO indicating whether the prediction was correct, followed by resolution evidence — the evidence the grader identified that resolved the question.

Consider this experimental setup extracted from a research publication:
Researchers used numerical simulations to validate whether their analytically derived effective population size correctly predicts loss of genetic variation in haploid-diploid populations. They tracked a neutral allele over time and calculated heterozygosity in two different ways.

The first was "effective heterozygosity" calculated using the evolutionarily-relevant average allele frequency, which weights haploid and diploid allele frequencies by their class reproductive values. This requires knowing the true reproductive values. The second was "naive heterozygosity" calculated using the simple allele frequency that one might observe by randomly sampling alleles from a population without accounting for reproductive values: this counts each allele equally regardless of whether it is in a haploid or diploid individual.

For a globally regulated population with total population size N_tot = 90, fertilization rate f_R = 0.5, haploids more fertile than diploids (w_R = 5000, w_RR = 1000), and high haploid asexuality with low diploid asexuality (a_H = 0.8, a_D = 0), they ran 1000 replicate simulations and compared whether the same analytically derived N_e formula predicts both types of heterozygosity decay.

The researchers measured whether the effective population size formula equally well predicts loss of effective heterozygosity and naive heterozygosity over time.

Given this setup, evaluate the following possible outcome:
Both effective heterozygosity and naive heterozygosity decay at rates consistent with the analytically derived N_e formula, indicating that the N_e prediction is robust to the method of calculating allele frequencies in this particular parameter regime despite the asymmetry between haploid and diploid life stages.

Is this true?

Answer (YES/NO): YES